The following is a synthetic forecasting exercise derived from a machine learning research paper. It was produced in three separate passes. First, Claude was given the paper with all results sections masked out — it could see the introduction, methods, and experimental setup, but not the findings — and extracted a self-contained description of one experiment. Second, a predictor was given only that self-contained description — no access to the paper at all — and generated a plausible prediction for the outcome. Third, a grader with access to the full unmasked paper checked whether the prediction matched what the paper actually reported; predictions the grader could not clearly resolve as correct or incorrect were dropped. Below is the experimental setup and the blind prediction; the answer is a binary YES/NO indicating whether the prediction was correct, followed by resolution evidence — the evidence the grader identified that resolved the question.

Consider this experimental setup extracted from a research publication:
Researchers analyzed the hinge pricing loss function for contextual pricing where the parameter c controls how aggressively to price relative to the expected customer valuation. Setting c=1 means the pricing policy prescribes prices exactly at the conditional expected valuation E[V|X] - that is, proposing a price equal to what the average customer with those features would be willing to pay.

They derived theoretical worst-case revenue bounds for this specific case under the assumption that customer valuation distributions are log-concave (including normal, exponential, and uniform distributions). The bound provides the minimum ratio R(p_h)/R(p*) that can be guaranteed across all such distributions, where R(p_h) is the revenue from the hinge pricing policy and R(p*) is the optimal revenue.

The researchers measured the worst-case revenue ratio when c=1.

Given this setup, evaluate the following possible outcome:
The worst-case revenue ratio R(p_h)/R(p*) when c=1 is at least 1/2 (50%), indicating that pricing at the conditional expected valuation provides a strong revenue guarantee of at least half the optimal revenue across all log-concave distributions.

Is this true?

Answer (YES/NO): NO